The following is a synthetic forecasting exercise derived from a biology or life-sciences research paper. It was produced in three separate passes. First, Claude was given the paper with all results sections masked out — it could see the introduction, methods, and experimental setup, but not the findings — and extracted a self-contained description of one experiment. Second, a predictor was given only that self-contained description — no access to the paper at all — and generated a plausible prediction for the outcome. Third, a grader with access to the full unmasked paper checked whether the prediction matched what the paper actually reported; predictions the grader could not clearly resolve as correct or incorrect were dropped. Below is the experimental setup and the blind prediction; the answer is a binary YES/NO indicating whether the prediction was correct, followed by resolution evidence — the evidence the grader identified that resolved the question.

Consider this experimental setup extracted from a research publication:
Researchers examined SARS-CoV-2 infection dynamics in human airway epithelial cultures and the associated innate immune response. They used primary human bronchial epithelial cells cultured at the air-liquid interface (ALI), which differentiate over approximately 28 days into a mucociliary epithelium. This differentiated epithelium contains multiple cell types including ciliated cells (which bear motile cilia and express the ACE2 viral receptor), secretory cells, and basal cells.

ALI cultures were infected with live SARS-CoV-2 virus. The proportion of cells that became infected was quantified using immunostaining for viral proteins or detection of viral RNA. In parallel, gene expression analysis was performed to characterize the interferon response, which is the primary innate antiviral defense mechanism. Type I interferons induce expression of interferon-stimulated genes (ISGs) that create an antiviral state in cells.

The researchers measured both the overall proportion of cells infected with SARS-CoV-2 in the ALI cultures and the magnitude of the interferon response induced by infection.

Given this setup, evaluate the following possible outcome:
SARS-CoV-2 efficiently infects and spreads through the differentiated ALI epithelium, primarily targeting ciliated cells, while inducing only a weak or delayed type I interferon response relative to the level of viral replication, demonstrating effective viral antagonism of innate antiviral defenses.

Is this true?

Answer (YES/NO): NO